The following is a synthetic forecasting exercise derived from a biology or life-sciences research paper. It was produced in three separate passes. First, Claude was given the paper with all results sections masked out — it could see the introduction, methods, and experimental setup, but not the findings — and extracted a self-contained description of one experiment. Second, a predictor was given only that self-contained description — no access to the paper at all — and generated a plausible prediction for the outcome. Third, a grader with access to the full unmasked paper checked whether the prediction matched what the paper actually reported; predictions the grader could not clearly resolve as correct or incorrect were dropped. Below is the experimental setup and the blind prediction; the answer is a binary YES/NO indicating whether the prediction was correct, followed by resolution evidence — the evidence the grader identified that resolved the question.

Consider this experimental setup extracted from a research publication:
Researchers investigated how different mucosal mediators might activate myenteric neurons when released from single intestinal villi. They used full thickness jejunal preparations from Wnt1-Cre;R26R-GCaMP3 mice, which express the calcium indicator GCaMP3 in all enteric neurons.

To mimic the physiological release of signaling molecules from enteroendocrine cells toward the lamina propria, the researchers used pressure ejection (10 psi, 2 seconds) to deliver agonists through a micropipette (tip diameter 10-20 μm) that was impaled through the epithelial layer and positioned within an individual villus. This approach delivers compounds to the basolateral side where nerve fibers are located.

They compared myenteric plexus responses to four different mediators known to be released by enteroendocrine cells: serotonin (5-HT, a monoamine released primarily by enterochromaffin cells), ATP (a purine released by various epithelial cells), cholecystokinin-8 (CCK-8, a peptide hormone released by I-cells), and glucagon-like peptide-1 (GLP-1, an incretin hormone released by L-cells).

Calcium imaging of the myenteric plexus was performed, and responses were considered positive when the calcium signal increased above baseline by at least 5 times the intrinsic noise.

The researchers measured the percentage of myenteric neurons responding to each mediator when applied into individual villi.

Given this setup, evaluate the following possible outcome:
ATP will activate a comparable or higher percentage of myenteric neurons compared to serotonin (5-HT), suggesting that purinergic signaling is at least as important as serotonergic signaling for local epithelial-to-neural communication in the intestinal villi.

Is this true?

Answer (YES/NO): NO